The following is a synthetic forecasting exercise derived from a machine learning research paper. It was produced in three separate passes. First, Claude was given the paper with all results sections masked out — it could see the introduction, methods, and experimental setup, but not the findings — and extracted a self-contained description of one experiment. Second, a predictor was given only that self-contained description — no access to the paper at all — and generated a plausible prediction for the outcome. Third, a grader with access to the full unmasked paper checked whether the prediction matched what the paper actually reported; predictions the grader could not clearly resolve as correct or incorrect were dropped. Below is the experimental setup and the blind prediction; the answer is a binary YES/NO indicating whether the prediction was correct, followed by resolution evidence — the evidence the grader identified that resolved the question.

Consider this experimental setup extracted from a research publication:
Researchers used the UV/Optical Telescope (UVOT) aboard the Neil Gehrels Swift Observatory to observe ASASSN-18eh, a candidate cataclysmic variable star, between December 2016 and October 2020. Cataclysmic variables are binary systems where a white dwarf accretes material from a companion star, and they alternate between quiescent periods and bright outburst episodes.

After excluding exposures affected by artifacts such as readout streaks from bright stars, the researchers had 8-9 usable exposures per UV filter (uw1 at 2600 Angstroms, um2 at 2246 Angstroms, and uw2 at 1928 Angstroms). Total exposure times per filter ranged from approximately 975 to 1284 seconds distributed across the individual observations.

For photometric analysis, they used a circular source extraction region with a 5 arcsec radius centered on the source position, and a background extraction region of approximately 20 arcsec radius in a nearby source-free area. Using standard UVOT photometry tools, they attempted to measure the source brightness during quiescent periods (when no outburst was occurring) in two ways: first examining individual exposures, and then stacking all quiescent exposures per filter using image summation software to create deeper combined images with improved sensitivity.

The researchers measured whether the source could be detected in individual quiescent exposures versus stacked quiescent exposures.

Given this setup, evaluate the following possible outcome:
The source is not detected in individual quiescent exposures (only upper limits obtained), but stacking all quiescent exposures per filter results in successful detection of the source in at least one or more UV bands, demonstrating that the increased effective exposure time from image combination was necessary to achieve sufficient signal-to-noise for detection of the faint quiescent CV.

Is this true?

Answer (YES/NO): YES